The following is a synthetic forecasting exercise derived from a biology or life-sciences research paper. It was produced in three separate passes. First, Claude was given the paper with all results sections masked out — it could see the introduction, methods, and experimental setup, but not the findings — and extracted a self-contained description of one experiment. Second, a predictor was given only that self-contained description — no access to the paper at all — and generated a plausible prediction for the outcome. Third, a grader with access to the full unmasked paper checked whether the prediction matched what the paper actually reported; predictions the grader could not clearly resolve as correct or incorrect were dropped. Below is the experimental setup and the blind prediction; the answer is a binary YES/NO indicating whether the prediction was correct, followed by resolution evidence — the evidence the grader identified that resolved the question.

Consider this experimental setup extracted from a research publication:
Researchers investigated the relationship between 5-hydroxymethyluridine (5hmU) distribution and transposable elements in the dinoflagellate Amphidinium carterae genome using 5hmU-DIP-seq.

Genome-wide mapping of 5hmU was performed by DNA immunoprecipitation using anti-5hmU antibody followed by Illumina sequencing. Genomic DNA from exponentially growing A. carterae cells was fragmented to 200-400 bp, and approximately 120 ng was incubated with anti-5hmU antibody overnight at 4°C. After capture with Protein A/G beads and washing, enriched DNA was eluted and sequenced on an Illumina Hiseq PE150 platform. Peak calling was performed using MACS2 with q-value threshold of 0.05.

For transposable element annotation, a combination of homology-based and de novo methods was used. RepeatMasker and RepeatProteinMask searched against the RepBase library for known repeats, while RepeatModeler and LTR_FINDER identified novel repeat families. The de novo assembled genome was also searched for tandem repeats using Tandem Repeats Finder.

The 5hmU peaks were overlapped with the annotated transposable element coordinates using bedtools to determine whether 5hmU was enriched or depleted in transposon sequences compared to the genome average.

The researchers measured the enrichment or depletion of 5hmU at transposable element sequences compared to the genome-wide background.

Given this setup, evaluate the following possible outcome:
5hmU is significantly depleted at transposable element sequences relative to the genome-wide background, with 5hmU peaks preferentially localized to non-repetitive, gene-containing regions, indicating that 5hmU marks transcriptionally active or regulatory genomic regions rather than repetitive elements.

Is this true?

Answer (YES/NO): NO